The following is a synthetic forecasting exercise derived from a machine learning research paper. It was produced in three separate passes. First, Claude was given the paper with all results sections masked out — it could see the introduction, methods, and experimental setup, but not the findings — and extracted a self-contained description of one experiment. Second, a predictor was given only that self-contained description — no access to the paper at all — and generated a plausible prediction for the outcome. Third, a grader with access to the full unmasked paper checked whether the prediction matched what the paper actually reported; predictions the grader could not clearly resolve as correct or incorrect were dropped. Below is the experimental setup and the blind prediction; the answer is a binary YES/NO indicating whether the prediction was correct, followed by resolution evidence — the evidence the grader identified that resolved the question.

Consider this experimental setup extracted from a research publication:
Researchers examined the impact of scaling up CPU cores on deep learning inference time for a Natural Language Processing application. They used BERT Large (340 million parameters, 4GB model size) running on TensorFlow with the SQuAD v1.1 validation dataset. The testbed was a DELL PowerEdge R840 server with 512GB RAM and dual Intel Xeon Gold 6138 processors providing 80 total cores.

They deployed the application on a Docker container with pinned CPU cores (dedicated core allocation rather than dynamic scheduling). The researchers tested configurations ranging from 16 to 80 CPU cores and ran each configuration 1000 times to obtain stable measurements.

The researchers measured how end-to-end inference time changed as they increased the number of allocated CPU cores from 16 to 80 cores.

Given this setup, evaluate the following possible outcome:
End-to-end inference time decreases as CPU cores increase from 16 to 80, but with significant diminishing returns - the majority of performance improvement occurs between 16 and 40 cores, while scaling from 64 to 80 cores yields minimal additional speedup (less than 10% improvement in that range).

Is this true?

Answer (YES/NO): NO